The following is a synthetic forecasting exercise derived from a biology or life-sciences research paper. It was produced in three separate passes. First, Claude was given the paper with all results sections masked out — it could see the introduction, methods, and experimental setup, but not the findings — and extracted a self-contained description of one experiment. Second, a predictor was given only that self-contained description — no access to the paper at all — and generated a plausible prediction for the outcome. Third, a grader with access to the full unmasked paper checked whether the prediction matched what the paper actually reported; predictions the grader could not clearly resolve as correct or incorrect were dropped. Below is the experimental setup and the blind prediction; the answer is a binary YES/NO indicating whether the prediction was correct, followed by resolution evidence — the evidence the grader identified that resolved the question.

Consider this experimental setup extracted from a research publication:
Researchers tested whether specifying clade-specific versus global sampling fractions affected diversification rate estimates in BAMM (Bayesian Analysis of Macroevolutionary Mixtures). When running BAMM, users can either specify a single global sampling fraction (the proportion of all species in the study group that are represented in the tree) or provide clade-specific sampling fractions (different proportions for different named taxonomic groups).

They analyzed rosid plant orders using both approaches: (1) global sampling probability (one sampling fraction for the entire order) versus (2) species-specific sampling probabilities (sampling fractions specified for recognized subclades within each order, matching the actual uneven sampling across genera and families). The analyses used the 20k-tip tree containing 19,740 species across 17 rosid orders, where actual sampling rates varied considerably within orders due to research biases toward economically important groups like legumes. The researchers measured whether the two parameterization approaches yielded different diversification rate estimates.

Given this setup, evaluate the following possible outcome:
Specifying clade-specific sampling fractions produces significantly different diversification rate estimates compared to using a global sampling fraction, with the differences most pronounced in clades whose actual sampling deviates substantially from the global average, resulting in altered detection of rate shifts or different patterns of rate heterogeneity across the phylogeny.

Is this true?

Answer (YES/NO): NO